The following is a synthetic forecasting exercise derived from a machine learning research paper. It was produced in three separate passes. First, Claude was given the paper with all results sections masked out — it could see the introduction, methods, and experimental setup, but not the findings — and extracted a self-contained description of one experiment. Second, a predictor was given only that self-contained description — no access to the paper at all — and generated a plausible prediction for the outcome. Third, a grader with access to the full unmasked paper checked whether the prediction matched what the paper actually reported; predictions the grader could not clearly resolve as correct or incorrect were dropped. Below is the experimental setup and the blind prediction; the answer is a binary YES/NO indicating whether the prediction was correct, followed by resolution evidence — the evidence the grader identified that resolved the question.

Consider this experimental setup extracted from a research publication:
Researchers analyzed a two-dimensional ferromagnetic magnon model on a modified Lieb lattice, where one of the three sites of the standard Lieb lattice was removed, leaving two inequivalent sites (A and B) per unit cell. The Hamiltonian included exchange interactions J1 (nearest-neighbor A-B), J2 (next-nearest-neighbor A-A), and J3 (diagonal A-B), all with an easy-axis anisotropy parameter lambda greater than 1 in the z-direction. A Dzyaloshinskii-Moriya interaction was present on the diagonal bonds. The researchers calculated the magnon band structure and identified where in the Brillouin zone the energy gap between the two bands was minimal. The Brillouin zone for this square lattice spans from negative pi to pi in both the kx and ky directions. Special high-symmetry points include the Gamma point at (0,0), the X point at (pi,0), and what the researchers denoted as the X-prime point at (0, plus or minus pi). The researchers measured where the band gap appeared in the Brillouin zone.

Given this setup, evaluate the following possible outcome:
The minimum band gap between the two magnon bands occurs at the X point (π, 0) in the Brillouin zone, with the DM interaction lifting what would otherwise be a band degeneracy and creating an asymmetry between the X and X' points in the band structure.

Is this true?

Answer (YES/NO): NO